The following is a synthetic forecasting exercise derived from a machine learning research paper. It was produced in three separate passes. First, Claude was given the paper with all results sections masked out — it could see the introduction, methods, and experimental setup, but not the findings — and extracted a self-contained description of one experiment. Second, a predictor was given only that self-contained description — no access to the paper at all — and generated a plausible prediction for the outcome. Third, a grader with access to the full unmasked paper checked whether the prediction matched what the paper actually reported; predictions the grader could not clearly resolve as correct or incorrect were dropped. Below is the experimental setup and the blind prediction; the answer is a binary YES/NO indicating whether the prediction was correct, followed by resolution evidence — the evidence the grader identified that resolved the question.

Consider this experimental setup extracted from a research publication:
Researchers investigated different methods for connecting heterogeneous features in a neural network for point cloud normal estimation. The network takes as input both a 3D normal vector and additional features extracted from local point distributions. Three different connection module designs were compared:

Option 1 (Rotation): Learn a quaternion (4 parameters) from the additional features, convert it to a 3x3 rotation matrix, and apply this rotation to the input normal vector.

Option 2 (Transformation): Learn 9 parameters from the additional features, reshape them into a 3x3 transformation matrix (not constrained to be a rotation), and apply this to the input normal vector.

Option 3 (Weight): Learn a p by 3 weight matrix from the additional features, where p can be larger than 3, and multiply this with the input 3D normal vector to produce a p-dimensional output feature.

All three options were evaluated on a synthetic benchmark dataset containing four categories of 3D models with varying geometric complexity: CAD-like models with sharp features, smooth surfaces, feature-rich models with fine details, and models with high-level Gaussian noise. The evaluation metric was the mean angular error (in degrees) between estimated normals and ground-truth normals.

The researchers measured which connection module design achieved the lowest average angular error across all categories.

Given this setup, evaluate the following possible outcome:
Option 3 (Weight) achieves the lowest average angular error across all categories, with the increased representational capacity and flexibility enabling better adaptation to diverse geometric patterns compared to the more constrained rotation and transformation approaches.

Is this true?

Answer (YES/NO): YES